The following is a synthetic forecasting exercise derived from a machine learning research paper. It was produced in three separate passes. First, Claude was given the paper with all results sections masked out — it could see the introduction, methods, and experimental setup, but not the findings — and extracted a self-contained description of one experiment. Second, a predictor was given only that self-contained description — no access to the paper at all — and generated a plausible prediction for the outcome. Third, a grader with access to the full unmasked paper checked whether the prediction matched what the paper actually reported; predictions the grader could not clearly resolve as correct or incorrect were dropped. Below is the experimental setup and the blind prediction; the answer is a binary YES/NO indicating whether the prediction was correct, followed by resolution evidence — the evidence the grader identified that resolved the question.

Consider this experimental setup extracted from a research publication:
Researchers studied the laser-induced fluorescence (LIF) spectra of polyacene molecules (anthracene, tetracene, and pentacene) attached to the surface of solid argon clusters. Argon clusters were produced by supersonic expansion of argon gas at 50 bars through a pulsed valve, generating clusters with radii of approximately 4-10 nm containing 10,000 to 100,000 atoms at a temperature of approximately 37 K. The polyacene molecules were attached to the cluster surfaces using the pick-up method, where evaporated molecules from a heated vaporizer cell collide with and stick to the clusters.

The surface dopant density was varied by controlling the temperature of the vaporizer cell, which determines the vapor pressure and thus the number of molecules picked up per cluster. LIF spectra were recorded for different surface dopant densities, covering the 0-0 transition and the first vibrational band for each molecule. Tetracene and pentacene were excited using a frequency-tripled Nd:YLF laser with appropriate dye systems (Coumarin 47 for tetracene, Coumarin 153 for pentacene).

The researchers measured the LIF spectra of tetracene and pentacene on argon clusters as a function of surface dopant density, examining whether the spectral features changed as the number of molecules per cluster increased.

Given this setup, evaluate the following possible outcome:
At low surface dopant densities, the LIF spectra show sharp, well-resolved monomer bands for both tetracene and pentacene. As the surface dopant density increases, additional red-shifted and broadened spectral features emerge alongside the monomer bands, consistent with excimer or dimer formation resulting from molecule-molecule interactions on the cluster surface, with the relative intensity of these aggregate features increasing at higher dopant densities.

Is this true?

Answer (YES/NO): NO